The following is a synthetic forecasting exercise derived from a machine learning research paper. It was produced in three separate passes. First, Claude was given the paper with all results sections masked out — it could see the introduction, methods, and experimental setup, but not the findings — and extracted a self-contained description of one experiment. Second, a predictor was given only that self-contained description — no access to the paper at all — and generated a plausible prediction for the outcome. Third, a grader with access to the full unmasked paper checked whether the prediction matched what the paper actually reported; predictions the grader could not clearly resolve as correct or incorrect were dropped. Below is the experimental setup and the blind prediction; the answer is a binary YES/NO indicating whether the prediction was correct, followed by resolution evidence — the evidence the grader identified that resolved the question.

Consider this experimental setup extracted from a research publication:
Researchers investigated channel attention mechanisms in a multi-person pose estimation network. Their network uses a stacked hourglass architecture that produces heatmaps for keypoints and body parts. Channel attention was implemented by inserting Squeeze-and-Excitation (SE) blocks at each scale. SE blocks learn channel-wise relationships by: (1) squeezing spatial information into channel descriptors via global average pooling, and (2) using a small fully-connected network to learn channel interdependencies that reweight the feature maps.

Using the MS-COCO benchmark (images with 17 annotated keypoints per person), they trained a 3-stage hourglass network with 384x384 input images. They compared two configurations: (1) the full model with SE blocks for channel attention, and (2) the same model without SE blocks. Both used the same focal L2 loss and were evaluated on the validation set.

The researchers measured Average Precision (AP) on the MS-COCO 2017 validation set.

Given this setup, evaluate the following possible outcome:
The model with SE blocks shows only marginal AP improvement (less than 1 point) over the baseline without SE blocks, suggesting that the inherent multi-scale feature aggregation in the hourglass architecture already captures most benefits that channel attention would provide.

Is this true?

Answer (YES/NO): YES